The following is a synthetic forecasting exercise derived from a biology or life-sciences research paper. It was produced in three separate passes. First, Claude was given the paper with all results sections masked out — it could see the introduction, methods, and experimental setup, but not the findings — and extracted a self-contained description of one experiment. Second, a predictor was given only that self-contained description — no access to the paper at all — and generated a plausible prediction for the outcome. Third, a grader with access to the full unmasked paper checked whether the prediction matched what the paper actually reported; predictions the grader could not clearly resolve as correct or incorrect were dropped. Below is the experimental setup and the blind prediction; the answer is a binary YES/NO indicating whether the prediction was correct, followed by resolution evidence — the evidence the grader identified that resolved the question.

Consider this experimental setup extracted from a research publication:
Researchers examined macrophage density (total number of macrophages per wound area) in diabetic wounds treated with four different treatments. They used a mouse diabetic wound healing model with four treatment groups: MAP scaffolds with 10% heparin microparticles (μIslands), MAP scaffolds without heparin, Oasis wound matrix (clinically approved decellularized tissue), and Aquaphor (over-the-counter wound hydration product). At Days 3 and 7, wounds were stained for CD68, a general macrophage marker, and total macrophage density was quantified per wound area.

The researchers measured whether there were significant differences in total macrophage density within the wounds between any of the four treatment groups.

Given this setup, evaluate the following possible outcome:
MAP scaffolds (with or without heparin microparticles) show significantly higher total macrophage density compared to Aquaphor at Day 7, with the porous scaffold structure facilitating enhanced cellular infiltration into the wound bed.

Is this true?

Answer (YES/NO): NO